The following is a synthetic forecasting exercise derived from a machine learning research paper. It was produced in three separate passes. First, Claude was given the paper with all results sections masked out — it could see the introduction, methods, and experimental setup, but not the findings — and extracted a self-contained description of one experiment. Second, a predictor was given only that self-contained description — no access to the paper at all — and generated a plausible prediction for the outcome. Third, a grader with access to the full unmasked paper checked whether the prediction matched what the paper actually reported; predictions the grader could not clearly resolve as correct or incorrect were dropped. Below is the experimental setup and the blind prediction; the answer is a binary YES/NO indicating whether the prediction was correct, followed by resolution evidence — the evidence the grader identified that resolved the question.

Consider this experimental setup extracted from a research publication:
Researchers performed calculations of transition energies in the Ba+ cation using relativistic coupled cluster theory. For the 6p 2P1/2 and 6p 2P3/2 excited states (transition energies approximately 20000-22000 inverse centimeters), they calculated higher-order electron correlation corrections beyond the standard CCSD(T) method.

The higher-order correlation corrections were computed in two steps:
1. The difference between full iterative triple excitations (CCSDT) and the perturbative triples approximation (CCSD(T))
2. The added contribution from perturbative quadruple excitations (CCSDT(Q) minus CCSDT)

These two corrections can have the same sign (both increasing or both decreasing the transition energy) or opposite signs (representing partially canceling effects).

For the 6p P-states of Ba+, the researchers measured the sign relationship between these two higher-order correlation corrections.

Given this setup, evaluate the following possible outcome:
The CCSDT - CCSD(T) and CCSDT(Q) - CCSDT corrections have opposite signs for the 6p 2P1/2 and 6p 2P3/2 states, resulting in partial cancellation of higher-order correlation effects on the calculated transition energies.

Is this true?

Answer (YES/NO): YES